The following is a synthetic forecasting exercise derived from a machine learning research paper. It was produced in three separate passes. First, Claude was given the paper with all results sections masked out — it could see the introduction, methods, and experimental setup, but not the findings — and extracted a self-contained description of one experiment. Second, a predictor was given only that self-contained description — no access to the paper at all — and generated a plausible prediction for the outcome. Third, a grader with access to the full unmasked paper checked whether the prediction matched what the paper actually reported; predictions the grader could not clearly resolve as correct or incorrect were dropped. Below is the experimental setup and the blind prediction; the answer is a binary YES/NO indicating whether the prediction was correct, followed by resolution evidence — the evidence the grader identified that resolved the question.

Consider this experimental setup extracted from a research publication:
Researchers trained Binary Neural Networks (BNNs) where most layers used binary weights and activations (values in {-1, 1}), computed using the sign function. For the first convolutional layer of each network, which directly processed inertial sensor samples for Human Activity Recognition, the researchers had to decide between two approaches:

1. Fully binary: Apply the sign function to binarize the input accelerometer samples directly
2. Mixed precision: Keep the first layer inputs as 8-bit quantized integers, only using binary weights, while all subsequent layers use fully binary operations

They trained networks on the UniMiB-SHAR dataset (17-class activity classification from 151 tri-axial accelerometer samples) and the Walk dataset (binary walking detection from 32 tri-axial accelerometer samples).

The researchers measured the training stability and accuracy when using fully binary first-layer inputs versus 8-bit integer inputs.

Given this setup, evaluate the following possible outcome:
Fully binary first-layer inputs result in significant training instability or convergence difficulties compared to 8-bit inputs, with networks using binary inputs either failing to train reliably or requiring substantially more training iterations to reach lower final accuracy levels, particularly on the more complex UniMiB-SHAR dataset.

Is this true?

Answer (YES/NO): YES